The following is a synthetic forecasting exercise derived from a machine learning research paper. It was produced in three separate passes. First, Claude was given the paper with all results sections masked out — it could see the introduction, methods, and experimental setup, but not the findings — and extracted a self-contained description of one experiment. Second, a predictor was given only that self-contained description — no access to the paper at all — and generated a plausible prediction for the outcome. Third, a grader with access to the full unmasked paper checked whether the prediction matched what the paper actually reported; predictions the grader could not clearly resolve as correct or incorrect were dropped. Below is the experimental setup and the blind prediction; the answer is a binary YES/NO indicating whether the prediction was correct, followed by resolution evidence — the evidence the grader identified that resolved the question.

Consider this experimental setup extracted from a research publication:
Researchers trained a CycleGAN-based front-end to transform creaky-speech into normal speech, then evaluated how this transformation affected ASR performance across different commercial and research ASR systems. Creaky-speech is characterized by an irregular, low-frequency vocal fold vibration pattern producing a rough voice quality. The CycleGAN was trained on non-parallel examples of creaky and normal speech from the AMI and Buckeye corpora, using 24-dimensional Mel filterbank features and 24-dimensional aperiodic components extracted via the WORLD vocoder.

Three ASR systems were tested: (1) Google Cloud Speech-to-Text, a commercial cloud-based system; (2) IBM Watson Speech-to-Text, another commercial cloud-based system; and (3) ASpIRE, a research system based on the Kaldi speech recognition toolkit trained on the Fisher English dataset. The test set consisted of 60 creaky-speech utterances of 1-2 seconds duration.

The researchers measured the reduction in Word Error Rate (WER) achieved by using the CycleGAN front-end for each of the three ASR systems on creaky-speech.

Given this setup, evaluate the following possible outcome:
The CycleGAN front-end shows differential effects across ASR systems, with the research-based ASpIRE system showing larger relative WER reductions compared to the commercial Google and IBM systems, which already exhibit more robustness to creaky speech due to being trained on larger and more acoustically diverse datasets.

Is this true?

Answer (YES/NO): NO